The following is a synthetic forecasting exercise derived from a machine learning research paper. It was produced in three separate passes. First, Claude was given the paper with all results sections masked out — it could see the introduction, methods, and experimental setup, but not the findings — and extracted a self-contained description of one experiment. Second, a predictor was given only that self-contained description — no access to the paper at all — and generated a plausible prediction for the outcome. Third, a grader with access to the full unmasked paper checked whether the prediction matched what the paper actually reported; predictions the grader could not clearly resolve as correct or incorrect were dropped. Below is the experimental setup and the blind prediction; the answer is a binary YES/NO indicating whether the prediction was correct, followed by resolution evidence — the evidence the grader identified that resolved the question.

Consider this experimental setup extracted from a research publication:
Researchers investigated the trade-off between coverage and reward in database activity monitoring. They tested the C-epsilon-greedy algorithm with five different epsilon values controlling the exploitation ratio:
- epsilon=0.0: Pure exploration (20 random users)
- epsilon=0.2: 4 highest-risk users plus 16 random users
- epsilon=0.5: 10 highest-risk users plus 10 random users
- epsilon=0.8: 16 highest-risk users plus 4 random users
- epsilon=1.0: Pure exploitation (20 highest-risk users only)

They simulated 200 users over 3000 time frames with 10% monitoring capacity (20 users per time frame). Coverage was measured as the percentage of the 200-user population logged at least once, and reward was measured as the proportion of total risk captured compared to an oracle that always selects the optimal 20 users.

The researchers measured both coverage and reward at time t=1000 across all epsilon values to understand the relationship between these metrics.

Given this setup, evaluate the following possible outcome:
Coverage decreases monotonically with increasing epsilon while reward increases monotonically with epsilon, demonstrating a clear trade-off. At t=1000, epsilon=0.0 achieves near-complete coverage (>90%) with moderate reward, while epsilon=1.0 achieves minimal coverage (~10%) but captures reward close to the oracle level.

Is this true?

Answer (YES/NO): NO